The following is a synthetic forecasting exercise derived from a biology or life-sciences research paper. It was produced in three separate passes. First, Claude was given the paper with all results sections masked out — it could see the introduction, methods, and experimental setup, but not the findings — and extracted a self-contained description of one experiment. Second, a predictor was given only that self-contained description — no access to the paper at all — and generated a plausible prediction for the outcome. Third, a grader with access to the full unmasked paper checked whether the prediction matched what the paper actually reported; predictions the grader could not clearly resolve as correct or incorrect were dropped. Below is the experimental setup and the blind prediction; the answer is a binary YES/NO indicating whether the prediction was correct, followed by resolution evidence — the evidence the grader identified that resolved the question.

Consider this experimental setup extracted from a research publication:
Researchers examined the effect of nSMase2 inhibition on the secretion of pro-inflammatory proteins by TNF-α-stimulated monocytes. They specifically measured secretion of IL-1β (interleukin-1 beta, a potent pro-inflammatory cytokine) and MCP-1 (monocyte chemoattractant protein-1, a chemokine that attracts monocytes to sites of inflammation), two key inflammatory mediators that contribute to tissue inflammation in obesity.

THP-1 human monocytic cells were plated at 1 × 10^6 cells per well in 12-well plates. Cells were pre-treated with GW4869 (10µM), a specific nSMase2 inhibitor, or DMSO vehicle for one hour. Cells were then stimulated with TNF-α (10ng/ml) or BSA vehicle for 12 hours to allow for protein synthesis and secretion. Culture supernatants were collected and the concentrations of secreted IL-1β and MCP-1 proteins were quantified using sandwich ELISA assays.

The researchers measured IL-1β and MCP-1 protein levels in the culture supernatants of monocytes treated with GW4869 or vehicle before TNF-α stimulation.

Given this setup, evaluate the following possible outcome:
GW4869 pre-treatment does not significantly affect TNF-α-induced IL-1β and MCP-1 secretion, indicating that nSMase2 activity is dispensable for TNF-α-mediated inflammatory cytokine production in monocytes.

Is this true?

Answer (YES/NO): NO